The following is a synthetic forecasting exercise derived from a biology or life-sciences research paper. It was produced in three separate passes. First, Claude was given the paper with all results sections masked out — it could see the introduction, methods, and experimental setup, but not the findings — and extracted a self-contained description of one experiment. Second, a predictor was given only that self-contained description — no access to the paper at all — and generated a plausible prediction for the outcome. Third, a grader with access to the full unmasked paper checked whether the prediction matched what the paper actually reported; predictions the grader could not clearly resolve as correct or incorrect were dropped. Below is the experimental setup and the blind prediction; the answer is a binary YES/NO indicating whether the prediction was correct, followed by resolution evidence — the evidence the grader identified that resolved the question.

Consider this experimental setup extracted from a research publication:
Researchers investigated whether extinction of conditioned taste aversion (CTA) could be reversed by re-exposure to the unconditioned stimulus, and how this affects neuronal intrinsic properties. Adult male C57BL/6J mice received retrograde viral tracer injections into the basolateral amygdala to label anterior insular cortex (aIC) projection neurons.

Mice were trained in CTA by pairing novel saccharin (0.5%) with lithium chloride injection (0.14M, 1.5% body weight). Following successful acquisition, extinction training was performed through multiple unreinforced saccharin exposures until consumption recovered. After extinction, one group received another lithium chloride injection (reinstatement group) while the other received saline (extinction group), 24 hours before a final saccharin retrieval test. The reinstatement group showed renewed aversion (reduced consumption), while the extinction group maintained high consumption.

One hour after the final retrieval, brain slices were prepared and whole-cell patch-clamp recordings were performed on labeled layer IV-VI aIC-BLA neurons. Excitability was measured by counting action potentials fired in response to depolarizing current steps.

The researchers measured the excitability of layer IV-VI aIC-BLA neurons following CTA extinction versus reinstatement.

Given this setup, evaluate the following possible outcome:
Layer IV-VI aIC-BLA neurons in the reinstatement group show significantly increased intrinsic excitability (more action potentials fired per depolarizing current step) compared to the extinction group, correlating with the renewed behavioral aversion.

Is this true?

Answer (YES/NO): NO